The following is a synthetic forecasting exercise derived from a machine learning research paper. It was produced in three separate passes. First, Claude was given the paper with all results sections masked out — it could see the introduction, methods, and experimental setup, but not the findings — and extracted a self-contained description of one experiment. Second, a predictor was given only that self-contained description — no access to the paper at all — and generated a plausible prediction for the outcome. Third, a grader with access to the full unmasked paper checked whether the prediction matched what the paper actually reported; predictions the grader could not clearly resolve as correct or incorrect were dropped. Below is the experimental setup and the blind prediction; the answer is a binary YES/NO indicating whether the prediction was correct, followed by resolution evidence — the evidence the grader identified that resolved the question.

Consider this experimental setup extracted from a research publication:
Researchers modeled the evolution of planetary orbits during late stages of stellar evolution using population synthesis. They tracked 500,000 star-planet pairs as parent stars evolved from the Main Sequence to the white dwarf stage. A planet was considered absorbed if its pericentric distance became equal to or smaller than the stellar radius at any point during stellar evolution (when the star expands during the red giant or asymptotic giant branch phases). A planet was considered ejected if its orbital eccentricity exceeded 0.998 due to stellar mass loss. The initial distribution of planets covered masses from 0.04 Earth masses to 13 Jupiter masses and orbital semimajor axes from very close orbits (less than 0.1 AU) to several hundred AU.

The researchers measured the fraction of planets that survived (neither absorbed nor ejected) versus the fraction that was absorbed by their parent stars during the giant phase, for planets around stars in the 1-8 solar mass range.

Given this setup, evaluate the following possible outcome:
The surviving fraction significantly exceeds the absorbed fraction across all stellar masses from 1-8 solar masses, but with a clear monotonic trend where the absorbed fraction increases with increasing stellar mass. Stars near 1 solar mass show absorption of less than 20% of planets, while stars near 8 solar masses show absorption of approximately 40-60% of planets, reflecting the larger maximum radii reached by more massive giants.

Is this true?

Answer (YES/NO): NO